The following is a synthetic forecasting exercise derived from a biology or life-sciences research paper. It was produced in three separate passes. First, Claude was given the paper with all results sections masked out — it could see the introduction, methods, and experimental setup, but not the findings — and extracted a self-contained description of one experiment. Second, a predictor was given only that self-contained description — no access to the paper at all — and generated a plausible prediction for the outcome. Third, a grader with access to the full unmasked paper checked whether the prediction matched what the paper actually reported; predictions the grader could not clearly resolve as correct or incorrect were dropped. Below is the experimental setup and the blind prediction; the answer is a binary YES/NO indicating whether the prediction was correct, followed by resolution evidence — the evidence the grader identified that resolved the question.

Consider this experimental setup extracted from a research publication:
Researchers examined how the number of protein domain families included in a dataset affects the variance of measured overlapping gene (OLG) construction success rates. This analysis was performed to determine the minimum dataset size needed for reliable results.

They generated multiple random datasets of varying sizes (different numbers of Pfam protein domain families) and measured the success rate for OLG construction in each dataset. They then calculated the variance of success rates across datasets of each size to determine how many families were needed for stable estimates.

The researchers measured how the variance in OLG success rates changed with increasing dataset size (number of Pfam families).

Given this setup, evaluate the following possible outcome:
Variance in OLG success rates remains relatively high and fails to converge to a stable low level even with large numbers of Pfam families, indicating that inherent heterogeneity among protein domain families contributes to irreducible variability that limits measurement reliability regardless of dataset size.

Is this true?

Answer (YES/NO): NO